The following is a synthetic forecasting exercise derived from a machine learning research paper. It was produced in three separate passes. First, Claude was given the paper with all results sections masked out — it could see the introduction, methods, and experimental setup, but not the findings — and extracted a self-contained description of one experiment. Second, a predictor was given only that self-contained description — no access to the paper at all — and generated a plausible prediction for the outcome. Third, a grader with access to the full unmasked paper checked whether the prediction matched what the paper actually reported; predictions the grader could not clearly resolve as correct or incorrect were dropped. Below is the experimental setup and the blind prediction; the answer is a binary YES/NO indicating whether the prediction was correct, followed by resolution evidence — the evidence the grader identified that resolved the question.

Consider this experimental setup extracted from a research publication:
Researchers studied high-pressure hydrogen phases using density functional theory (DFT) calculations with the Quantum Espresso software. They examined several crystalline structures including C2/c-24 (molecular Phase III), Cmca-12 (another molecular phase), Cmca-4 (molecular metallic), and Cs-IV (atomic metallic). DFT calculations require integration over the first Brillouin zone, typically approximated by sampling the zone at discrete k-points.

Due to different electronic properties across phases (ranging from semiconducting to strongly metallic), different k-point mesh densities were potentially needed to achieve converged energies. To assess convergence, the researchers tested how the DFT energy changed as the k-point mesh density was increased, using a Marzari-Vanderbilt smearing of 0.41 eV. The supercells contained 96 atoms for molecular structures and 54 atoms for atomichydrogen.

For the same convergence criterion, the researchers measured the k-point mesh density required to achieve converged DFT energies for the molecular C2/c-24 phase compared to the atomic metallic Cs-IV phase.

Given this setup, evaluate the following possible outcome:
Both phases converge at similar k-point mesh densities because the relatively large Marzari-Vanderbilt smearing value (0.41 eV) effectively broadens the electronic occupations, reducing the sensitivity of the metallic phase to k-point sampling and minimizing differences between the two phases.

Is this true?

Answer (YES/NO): NO